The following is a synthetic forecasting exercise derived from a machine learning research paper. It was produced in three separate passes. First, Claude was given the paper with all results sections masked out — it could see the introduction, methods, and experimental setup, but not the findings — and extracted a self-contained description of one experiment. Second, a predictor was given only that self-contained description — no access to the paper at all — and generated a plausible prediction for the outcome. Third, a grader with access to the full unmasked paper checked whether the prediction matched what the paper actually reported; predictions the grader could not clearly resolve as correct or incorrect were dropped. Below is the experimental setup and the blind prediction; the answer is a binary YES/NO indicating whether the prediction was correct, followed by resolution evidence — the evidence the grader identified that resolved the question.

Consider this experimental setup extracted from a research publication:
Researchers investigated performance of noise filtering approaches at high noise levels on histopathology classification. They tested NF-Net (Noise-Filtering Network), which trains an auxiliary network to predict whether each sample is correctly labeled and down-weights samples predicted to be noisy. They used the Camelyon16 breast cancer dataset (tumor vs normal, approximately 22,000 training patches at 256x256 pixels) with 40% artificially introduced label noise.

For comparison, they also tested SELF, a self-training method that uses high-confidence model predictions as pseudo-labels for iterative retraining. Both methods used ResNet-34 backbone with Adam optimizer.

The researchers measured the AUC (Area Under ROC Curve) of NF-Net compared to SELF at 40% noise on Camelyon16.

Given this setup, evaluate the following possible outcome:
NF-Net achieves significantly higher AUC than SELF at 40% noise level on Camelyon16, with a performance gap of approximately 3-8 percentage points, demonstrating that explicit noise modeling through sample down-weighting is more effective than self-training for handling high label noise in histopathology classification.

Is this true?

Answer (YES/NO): NO